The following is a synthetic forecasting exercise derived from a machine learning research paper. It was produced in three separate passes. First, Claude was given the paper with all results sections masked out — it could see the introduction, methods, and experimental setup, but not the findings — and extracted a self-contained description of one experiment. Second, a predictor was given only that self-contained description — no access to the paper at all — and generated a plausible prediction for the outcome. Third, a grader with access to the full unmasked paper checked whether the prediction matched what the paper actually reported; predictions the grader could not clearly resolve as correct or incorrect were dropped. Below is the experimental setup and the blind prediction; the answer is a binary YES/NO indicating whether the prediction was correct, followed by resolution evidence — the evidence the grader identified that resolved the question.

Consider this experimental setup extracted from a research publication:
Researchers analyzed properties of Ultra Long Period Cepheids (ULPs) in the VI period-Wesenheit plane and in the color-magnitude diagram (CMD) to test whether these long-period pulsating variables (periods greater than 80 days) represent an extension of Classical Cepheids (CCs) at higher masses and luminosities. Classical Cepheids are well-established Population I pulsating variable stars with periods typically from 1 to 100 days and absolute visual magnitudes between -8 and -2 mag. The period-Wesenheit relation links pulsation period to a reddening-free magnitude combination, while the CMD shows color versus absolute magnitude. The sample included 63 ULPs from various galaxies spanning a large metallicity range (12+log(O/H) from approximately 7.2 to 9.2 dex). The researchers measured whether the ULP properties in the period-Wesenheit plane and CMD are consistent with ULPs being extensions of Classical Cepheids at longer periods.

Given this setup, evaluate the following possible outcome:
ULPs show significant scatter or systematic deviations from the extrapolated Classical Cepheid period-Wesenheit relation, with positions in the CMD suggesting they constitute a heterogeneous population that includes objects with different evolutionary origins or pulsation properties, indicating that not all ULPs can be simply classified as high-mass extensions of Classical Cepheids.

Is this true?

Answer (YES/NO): NO